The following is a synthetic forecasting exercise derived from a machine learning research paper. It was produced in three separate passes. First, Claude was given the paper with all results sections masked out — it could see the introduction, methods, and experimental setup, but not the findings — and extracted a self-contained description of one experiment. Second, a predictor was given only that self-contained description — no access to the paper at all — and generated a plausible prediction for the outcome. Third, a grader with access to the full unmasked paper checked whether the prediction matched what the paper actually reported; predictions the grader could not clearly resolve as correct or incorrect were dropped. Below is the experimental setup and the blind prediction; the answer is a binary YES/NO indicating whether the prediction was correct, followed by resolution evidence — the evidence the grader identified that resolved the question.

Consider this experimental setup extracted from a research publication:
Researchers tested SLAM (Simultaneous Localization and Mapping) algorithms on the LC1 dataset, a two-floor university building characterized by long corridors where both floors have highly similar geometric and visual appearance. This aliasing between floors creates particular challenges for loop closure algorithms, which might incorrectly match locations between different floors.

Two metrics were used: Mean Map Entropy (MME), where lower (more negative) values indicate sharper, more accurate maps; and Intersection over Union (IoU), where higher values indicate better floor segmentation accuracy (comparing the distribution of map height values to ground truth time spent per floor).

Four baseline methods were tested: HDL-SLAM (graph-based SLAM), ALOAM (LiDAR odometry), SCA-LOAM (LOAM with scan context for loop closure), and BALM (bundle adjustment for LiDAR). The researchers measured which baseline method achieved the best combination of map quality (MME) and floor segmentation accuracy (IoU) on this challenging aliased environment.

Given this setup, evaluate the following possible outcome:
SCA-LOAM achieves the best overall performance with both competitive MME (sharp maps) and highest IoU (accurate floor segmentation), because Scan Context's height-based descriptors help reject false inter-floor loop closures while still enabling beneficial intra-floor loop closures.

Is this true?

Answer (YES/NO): NO